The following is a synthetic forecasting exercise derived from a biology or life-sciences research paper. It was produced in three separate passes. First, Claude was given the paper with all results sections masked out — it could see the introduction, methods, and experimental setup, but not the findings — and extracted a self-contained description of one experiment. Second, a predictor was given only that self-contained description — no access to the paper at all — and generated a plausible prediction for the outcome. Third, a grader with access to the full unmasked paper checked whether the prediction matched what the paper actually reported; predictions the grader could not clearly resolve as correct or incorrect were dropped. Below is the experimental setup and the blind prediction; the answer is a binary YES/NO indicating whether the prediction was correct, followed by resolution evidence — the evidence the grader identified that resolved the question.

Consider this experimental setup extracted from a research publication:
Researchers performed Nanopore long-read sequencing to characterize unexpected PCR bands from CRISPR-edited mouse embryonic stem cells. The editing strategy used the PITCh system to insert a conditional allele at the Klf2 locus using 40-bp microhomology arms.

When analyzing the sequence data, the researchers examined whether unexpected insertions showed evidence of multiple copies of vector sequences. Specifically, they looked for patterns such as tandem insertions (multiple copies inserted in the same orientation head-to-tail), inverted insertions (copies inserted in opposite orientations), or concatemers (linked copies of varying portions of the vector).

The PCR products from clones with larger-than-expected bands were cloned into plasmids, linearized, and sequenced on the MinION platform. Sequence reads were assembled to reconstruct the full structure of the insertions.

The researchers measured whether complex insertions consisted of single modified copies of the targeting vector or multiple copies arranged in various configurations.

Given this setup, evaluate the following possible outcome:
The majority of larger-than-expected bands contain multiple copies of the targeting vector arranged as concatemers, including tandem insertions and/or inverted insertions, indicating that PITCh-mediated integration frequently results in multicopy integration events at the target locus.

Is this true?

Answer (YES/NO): NO